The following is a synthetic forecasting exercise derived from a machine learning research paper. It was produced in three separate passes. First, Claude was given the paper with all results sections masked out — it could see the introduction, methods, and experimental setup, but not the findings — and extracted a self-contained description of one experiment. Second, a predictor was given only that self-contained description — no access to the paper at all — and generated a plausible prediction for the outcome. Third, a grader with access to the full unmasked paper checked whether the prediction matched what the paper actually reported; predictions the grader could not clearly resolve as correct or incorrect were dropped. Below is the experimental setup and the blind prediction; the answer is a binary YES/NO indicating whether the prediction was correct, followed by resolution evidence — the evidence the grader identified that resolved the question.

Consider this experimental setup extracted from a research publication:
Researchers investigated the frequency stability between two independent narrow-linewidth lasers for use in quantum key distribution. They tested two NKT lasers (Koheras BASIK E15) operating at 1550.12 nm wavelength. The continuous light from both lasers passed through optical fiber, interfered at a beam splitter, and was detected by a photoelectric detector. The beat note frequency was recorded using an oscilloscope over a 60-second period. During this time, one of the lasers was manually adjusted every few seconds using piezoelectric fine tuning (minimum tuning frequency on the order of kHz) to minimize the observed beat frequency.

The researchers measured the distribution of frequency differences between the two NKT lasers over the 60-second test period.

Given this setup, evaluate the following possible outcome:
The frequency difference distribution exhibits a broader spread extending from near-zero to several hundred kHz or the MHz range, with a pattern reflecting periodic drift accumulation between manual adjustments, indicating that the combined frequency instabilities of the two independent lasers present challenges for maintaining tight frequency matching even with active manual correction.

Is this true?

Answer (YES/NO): NO